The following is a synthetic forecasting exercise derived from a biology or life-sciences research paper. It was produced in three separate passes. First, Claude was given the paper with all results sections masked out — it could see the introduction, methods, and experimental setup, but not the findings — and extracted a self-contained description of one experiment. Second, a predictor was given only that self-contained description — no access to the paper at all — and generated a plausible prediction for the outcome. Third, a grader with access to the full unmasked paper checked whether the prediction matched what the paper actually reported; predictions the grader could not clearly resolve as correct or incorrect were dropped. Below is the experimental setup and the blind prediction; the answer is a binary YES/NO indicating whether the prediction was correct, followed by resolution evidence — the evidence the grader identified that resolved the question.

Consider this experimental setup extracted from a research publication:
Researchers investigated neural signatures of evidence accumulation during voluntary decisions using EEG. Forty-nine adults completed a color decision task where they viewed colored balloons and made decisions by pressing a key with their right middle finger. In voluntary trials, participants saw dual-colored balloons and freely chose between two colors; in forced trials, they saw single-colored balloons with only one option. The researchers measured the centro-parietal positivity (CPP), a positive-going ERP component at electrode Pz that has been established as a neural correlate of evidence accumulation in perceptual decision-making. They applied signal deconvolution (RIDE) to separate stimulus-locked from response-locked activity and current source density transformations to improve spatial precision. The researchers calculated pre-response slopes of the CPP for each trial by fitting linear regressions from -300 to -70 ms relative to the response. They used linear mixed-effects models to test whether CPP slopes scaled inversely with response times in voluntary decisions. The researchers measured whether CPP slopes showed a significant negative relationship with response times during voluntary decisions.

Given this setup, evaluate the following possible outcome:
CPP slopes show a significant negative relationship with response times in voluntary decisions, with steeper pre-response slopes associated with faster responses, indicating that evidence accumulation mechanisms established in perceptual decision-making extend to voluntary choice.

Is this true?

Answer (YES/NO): YES